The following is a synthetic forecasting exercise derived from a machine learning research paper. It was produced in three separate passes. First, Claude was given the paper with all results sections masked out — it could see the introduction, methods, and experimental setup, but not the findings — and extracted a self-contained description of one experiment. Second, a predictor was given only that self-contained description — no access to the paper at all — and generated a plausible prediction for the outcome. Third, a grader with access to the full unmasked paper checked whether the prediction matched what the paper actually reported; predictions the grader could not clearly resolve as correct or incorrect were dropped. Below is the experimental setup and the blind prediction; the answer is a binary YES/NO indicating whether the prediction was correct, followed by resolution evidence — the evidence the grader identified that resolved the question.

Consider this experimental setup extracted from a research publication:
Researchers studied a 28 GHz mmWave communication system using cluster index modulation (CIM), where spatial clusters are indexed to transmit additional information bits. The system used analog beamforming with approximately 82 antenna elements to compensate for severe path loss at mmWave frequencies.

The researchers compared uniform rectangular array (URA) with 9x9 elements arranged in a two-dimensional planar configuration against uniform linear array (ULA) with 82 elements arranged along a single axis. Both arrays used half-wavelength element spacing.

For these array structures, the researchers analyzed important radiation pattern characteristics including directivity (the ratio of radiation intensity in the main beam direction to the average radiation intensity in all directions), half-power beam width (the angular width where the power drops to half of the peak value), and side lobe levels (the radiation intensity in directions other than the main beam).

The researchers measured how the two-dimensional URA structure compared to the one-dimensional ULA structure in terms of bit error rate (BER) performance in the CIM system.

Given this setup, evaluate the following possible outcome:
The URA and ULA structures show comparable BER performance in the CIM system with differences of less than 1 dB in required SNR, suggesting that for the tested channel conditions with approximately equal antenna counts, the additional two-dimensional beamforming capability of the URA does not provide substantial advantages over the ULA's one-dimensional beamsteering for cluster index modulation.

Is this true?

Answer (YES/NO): NO